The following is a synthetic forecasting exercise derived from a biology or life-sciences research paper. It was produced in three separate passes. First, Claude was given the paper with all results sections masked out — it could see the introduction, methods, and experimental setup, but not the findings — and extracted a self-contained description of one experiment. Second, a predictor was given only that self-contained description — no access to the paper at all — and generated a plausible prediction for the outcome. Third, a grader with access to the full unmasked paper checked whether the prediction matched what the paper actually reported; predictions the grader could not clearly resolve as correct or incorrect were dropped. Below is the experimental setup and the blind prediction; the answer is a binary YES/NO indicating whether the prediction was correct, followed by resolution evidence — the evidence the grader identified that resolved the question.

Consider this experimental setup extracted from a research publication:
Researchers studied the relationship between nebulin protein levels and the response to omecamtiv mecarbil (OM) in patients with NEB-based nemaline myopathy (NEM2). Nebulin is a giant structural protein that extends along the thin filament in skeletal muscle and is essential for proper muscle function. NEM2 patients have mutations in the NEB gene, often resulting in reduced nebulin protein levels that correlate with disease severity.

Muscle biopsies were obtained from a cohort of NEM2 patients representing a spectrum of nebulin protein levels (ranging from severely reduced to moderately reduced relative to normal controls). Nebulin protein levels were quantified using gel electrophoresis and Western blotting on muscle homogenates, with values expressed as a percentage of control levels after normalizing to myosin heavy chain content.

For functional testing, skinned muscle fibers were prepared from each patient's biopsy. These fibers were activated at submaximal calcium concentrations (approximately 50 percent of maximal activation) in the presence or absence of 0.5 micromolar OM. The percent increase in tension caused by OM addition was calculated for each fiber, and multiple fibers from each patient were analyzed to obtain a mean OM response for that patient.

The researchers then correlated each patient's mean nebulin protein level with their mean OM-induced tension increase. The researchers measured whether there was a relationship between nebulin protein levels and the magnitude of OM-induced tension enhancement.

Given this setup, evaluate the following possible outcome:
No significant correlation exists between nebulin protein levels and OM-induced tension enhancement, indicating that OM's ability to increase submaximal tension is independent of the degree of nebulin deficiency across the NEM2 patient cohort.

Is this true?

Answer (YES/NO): NO